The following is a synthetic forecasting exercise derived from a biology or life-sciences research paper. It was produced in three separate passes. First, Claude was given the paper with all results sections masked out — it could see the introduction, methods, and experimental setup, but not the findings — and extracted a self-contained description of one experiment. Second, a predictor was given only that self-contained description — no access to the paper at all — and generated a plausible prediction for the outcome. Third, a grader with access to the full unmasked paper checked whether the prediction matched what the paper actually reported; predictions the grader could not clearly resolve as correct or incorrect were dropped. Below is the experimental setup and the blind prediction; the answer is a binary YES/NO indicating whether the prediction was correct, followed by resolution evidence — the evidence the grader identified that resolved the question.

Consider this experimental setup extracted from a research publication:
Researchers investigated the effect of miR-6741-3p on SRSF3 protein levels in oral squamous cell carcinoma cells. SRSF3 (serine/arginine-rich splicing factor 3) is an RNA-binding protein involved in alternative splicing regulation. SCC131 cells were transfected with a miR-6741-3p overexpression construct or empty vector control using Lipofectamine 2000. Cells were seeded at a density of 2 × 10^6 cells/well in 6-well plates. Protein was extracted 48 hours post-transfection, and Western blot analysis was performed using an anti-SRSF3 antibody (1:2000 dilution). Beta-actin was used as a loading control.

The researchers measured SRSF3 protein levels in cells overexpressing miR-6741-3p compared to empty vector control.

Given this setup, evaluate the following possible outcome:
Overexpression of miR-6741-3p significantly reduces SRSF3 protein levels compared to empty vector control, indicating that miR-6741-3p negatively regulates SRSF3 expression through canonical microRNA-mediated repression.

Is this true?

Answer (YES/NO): YES